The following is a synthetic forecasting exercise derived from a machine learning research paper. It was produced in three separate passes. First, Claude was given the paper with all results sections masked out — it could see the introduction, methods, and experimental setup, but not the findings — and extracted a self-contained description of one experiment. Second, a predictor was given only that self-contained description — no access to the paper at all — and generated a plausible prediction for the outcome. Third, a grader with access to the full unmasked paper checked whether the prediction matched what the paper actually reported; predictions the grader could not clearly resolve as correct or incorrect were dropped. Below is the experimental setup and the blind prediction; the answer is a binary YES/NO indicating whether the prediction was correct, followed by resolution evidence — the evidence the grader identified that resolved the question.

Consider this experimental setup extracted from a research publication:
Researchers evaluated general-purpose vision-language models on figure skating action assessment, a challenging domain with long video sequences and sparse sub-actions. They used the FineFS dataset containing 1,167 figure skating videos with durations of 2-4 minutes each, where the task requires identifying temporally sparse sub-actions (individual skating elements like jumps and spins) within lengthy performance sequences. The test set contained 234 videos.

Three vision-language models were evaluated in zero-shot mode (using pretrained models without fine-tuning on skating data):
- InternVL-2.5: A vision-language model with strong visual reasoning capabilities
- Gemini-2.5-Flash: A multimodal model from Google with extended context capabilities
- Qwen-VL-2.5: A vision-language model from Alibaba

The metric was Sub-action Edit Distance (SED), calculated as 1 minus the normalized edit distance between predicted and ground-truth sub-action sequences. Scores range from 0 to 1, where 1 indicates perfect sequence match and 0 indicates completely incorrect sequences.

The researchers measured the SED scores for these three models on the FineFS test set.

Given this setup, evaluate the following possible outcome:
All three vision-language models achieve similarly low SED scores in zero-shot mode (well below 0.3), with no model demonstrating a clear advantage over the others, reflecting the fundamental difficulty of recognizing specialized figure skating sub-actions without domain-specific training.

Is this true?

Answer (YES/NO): NO